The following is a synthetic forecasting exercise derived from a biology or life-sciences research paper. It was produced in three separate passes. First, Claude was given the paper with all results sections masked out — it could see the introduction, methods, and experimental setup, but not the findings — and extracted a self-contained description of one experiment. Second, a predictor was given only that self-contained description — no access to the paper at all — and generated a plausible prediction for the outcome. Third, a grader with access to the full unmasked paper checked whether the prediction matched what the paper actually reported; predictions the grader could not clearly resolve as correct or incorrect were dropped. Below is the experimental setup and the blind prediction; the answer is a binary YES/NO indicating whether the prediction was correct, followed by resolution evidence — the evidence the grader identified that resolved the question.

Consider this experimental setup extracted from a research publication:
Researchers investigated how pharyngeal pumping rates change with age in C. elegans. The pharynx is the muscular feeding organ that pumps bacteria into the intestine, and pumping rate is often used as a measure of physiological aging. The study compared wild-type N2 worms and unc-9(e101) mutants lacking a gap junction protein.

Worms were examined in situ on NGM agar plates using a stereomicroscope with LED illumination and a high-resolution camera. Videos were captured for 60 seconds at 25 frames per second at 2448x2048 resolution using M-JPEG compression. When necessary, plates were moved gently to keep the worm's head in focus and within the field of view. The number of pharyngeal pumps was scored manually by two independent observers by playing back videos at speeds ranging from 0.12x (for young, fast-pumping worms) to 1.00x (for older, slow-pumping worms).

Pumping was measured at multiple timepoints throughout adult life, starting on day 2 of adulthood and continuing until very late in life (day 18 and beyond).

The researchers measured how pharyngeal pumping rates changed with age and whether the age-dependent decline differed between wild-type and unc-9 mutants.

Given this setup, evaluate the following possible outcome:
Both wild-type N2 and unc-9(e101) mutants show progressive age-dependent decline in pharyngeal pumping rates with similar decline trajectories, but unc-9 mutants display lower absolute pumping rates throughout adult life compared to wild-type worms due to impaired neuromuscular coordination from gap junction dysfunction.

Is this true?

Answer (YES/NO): NO